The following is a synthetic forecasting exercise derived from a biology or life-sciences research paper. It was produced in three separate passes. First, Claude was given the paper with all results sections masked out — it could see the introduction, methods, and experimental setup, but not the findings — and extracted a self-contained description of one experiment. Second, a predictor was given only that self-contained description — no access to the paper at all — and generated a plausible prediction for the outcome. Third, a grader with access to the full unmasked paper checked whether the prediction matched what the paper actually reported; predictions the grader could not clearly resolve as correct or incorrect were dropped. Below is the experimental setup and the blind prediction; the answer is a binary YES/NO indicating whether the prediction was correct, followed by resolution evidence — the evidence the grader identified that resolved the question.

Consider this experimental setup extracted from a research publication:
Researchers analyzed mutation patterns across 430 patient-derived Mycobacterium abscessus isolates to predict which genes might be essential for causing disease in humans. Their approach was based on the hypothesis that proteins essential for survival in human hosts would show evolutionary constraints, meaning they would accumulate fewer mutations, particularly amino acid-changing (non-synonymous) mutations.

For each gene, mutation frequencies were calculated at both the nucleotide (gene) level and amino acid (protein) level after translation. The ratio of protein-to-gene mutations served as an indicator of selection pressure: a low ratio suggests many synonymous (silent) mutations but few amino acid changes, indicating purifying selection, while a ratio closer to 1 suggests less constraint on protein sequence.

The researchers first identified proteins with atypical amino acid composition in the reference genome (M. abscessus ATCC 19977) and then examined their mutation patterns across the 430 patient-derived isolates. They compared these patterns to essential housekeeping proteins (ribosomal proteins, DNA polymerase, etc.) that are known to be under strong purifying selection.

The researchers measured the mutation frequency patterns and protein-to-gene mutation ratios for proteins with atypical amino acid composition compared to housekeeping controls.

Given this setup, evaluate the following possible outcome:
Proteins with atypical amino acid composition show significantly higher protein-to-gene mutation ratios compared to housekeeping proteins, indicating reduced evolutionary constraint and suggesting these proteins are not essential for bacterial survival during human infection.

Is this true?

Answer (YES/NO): NO